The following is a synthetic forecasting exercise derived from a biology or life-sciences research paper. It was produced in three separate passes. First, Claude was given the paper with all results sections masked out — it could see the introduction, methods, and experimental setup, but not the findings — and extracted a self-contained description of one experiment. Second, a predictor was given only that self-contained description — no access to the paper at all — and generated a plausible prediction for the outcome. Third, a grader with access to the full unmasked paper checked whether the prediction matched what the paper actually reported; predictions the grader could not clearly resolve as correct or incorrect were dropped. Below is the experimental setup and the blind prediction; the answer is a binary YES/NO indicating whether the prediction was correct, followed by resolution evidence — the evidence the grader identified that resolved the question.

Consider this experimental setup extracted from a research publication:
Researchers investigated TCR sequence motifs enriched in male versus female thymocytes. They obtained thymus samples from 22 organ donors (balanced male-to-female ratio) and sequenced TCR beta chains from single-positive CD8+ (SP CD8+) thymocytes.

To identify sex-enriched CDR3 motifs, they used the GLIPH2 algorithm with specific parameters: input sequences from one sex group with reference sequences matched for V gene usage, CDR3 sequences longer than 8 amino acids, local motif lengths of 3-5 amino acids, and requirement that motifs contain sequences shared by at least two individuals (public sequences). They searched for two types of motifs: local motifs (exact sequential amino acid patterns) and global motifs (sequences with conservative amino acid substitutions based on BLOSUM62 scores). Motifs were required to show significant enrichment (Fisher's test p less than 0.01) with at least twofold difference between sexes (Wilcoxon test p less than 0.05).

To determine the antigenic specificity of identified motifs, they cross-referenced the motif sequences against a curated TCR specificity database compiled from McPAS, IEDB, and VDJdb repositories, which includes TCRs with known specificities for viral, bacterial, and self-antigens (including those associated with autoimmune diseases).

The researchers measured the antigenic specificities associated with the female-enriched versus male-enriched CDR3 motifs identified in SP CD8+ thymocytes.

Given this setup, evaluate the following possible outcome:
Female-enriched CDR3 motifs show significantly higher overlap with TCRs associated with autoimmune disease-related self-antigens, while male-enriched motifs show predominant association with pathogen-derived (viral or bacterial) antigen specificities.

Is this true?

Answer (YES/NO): NO